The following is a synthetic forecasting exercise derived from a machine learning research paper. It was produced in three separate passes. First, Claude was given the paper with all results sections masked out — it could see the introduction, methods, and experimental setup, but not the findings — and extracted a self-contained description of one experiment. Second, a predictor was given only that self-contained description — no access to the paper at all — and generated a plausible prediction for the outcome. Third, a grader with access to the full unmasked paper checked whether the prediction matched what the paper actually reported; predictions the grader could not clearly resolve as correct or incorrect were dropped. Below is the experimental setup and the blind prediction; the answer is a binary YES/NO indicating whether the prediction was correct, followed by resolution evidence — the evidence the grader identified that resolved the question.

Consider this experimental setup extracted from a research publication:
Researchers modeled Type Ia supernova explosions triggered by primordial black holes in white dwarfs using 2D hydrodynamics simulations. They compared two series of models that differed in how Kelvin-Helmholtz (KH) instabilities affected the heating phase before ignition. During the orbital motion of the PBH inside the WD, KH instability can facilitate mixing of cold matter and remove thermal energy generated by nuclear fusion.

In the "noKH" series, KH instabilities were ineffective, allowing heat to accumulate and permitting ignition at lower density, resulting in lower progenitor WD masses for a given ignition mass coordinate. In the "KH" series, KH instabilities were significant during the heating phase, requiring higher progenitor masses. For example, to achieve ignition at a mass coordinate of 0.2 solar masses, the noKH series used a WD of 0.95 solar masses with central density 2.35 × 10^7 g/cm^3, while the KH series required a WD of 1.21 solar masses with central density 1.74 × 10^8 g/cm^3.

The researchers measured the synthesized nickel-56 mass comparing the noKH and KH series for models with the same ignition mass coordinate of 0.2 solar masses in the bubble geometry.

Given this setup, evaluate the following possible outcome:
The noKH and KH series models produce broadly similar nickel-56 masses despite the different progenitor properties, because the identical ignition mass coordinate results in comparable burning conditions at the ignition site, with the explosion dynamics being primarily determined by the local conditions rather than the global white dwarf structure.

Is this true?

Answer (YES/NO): NO